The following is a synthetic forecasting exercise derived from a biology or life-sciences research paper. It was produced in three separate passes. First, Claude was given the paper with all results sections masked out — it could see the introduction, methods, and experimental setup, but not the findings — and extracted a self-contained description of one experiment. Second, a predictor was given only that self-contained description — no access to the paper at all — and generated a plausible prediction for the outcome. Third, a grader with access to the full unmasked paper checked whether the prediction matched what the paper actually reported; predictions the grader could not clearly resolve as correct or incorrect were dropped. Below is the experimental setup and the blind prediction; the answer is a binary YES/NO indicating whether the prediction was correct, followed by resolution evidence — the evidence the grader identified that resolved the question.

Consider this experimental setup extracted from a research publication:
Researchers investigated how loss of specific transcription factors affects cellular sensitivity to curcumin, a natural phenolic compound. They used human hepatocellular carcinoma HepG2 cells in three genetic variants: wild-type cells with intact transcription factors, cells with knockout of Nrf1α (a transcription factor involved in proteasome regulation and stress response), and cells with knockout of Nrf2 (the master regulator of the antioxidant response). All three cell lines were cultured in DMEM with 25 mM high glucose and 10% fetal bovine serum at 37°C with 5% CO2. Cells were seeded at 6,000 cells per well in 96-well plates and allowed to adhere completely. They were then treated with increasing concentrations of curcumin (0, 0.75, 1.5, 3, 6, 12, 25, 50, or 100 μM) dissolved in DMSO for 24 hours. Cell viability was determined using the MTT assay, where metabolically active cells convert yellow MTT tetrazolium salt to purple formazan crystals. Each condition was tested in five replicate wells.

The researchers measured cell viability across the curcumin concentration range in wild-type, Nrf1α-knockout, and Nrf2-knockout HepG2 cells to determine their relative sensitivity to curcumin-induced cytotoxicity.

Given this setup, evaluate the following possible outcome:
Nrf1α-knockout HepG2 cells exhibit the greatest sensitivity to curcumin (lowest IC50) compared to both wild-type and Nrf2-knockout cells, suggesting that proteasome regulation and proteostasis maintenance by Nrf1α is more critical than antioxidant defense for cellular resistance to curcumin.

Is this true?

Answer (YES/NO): NO